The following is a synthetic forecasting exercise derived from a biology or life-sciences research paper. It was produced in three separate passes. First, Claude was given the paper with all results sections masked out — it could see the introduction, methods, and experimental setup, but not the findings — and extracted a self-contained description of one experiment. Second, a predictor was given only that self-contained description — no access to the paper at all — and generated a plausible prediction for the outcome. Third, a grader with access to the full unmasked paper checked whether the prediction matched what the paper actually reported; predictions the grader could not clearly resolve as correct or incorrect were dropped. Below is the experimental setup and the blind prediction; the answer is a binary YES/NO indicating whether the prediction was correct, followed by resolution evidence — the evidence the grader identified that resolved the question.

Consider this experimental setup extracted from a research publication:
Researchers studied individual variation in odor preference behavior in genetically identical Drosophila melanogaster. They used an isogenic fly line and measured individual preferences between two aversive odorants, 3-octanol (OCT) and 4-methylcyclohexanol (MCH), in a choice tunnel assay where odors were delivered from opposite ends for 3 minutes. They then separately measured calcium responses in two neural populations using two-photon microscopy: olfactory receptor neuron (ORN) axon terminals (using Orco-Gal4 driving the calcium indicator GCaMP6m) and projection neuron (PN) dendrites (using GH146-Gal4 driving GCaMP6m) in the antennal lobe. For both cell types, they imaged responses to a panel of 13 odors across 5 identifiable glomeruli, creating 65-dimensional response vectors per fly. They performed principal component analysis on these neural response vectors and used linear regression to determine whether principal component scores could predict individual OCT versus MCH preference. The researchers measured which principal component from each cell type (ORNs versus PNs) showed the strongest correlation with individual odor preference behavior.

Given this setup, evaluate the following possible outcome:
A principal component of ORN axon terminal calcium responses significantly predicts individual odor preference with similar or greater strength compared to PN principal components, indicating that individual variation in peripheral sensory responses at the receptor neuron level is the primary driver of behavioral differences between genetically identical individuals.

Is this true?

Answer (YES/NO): NO